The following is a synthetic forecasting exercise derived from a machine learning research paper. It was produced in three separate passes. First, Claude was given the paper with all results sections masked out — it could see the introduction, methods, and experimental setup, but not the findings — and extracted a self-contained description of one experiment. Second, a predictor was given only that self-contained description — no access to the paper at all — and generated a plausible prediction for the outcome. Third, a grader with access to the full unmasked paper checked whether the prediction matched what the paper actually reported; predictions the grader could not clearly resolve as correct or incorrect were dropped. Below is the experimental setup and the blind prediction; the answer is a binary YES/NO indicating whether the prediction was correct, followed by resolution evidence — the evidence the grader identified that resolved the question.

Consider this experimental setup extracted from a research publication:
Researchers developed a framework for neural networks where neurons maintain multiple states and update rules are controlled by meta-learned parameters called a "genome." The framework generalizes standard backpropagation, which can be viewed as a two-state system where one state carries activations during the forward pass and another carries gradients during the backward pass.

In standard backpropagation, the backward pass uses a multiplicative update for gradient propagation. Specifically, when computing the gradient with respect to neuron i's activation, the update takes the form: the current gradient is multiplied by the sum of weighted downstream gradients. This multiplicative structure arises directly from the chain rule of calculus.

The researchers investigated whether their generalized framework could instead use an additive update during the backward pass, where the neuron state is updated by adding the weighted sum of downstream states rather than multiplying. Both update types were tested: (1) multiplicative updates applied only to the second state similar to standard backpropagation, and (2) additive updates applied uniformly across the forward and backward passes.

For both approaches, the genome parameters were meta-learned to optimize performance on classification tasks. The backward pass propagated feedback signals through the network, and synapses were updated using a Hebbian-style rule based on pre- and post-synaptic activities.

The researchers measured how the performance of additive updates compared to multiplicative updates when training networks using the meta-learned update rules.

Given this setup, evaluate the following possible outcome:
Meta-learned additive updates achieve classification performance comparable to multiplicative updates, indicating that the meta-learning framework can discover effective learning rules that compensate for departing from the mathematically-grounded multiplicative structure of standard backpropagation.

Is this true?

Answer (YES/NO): YES